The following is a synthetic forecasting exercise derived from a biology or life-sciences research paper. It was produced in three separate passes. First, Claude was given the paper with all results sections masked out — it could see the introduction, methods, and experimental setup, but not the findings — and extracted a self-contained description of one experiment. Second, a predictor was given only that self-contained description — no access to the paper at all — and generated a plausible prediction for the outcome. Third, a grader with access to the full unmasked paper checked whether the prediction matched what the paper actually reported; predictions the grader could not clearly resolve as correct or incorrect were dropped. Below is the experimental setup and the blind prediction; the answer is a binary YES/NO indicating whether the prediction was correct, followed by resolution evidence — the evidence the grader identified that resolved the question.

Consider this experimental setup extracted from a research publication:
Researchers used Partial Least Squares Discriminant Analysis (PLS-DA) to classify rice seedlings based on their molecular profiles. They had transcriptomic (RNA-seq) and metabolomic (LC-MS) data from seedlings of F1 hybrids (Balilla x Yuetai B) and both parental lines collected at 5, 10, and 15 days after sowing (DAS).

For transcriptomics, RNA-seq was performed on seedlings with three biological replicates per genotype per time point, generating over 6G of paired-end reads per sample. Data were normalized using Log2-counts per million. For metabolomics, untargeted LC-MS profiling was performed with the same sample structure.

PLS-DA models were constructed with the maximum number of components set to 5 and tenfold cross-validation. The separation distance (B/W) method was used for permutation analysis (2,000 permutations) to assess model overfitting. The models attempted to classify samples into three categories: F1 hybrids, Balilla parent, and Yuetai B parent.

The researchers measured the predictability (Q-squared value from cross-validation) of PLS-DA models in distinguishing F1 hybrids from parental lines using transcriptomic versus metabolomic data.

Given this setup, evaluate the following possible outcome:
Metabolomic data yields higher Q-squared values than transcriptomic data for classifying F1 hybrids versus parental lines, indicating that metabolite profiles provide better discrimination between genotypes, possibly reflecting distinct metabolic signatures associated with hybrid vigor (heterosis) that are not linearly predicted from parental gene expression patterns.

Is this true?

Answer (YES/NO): NO